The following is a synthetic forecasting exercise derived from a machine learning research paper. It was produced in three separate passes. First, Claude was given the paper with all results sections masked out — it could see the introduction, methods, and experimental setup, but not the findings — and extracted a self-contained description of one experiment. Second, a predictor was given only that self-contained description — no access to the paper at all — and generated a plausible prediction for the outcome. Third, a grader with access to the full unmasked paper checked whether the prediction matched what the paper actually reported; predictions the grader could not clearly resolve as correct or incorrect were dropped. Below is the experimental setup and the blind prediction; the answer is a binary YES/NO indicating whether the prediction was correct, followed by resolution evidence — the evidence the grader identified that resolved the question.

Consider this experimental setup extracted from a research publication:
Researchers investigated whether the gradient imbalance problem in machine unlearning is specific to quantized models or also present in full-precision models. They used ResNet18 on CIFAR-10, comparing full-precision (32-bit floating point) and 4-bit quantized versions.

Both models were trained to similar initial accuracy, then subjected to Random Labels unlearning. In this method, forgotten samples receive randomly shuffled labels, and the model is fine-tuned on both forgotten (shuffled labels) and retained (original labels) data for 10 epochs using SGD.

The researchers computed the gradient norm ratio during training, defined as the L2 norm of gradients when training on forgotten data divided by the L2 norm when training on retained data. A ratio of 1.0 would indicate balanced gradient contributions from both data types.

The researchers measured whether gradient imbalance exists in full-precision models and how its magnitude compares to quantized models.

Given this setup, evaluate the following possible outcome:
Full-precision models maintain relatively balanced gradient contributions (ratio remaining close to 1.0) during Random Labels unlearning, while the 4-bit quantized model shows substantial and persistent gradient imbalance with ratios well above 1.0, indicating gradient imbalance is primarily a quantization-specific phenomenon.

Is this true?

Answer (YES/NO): NO